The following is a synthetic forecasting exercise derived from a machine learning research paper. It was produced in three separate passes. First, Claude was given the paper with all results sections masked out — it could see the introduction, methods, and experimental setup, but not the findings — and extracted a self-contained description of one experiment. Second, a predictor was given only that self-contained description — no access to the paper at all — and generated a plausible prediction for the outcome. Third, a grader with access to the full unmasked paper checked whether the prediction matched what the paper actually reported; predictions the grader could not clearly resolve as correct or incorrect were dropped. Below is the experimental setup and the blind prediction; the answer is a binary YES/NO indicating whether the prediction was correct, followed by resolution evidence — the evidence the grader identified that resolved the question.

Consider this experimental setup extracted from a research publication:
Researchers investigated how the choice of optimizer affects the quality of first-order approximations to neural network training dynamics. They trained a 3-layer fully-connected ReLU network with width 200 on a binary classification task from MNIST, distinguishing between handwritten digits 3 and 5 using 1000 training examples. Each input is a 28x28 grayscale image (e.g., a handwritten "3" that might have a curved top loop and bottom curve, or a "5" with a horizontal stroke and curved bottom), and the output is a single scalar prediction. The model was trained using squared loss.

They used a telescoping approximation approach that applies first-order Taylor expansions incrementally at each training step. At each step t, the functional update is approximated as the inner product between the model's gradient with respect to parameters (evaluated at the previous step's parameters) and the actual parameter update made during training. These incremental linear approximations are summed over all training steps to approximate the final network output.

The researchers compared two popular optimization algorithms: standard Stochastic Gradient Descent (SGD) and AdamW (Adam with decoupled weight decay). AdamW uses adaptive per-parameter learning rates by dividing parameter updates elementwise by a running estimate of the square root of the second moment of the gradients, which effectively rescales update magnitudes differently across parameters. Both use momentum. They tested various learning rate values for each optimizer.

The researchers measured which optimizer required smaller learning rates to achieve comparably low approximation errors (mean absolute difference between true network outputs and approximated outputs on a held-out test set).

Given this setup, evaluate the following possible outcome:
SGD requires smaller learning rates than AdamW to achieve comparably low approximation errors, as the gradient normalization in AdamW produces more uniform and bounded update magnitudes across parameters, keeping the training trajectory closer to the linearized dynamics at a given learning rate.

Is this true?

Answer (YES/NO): NO